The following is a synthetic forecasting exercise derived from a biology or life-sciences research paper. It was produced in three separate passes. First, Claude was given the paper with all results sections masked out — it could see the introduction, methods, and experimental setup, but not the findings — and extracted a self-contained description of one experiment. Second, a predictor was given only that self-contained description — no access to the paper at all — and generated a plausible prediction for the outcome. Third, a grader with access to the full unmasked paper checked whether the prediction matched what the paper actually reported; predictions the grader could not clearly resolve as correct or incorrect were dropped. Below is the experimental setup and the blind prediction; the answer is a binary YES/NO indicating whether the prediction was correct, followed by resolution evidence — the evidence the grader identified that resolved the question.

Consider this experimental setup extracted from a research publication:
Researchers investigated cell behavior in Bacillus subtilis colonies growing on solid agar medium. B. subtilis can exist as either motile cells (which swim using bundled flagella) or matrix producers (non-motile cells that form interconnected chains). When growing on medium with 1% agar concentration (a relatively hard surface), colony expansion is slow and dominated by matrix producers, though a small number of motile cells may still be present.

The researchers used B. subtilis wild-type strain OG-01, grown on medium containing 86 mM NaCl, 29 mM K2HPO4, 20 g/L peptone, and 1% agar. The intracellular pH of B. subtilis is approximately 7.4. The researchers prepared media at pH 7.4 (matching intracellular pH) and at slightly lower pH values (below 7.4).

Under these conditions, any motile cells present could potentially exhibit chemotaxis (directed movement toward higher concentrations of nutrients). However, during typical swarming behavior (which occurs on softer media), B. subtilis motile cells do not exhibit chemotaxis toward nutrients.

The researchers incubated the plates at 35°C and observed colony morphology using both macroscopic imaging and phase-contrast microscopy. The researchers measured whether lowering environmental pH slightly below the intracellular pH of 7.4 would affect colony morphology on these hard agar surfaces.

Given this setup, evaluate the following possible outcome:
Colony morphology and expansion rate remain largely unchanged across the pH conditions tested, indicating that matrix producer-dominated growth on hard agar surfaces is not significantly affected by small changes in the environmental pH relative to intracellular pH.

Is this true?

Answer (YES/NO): NO